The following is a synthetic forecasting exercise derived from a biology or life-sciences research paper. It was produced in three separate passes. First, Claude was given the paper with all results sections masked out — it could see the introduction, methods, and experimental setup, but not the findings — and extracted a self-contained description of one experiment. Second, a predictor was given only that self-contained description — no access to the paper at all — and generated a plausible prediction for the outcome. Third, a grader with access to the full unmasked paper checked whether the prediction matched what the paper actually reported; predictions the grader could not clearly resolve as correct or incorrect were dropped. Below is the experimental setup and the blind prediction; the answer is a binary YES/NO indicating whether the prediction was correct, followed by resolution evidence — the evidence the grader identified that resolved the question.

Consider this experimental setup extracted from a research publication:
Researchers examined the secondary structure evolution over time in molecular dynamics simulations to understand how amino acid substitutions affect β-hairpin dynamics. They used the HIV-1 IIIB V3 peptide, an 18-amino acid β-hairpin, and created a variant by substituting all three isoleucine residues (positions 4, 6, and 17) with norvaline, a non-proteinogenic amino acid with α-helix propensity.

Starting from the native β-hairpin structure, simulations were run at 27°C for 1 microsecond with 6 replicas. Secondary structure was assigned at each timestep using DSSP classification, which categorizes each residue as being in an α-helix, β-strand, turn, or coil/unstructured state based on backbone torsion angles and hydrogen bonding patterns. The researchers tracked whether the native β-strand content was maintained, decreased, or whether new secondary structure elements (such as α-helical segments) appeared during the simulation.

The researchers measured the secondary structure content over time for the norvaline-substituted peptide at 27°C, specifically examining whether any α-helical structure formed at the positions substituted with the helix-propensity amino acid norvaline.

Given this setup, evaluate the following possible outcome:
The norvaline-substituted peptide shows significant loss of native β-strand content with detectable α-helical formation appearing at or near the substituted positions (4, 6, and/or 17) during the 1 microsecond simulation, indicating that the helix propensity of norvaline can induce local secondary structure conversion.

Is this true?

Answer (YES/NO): NO